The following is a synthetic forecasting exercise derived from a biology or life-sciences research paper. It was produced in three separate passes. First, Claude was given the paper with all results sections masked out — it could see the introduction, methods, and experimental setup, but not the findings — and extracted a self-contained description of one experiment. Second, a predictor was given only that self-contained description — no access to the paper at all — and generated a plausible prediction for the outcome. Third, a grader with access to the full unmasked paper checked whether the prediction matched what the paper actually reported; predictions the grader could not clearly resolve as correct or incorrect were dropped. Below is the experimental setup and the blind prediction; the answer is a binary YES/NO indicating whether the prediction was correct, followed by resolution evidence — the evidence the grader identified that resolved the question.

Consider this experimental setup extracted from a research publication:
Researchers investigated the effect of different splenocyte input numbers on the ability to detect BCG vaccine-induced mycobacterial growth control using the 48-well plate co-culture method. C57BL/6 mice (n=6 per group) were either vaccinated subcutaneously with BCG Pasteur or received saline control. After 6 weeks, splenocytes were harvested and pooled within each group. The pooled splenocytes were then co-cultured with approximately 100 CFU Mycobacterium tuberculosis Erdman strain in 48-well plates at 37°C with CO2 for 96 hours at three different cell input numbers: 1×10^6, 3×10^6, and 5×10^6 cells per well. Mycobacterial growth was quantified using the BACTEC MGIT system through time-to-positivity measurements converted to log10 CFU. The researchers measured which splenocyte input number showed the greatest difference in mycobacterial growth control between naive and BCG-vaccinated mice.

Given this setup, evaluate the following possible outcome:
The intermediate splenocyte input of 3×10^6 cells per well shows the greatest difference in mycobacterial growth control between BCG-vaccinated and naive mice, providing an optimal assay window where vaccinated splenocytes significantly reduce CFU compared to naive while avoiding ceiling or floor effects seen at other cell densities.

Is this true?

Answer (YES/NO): YES